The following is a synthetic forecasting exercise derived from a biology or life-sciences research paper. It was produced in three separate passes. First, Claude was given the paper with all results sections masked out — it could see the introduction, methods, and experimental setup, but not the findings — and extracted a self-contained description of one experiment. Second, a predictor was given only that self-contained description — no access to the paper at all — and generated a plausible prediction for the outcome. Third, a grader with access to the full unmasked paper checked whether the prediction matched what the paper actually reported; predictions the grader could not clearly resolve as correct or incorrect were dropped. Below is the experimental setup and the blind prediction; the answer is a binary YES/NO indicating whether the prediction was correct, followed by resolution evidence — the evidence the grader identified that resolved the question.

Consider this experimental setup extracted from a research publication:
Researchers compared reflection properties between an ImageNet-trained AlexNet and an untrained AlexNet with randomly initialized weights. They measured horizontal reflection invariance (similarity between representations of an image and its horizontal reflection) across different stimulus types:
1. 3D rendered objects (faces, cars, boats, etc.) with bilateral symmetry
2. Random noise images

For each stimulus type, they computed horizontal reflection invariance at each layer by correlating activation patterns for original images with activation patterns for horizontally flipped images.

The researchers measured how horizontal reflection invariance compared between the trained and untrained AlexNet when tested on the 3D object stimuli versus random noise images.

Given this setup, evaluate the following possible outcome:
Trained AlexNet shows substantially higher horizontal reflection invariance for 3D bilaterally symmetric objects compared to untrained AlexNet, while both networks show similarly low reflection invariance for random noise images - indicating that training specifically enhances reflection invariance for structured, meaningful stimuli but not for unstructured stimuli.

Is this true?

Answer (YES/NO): NO